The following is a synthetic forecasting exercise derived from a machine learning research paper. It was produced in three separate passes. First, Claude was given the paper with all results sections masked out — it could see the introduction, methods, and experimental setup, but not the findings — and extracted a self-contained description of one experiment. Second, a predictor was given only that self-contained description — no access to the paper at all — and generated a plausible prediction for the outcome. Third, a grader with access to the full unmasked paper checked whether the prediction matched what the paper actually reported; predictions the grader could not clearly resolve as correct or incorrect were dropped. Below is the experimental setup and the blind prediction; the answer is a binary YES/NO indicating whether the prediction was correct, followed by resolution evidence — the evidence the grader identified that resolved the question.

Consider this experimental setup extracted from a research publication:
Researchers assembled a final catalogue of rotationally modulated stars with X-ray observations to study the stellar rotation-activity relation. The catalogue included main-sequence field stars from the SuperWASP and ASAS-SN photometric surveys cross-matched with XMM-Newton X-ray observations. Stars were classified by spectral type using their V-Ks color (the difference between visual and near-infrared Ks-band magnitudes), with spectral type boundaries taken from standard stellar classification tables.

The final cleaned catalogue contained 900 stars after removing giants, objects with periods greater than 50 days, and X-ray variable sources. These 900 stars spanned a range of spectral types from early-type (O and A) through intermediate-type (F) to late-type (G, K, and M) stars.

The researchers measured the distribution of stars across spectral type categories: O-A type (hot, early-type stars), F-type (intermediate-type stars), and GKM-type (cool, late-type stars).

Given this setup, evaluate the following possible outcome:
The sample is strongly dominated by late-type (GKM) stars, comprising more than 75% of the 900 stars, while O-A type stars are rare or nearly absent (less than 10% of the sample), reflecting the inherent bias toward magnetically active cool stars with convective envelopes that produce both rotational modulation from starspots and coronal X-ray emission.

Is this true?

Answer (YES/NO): NO